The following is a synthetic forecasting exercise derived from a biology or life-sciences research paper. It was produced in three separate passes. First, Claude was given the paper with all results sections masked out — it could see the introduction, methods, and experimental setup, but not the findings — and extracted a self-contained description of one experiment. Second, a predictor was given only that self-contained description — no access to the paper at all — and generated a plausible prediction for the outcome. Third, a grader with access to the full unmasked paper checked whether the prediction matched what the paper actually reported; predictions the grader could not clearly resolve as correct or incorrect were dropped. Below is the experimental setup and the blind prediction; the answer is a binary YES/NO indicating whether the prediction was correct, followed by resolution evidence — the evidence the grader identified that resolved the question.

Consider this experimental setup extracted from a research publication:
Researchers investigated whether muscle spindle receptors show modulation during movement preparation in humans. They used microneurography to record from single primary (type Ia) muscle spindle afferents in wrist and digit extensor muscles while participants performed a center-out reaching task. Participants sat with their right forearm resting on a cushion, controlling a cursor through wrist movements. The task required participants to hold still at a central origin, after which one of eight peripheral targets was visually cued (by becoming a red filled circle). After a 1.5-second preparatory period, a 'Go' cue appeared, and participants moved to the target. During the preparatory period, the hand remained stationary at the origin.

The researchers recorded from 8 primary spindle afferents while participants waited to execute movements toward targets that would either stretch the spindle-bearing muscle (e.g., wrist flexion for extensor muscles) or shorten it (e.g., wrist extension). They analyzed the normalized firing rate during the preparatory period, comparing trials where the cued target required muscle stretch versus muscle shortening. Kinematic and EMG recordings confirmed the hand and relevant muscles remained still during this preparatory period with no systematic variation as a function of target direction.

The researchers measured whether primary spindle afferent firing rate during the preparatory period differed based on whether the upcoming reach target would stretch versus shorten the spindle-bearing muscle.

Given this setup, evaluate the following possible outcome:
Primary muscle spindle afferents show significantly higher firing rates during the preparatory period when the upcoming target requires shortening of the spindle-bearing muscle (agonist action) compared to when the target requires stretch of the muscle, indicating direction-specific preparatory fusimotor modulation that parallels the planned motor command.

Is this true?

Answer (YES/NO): NO